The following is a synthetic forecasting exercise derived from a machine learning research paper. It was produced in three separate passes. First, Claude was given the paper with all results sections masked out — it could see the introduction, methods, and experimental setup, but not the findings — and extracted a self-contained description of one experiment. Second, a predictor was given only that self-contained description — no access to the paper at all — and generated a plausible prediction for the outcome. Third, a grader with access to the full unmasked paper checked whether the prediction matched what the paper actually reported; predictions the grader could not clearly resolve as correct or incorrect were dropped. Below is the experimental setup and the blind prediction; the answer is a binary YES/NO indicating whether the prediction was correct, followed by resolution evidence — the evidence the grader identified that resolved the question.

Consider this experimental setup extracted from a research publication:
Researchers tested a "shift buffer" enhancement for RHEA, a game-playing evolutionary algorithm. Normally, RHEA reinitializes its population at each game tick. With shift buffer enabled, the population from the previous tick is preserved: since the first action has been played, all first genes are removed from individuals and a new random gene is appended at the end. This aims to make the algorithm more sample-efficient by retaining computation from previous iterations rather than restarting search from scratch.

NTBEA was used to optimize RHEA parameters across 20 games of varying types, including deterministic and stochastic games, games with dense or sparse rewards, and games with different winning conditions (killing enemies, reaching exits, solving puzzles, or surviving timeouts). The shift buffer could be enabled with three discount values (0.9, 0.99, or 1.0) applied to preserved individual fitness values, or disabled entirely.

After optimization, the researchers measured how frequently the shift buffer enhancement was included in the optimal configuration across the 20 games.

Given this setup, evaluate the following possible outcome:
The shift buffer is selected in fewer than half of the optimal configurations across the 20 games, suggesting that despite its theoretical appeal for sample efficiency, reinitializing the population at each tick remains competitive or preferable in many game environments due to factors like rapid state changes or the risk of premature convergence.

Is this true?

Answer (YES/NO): NO